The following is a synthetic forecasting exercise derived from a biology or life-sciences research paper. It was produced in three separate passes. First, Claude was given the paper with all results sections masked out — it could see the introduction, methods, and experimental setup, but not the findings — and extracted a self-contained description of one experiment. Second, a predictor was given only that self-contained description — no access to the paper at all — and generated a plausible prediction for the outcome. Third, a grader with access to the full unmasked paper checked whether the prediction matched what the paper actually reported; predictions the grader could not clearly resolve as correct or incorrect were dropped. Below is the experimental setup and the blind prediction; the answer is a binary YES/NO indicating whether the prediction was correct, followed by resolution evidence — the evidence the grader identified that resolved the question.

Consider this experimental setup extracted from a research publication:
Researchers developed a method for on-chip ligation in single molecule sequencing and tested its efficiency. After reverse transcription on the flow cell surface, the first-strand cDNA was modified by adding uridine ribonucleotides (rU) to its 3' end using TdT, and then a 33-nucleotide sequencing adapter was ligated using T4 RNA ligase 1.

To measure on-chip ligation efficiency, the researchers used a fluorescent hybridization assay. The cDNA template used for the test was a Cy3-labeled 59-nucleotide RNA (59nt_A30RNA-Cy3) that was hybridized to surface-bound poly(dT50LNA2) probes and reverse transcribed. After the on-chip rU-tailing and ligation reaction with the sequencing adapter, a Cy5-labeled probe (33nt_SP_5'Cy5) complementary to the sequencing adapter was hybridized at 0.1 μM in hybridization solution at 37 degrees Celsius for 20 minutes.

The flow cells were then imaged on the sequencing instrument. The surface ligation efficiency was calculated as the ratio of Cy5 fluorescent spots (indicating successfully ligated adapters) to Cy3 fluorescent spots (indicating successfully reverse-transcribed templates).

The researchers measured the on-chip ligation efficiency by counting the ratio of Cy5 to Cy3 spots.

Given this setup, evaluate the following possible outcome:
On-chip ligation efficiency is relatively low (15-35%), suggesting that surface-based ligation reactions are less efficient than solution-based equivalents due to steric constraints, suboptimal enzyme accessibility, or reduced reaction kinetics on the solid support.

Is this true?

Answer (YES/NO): NO